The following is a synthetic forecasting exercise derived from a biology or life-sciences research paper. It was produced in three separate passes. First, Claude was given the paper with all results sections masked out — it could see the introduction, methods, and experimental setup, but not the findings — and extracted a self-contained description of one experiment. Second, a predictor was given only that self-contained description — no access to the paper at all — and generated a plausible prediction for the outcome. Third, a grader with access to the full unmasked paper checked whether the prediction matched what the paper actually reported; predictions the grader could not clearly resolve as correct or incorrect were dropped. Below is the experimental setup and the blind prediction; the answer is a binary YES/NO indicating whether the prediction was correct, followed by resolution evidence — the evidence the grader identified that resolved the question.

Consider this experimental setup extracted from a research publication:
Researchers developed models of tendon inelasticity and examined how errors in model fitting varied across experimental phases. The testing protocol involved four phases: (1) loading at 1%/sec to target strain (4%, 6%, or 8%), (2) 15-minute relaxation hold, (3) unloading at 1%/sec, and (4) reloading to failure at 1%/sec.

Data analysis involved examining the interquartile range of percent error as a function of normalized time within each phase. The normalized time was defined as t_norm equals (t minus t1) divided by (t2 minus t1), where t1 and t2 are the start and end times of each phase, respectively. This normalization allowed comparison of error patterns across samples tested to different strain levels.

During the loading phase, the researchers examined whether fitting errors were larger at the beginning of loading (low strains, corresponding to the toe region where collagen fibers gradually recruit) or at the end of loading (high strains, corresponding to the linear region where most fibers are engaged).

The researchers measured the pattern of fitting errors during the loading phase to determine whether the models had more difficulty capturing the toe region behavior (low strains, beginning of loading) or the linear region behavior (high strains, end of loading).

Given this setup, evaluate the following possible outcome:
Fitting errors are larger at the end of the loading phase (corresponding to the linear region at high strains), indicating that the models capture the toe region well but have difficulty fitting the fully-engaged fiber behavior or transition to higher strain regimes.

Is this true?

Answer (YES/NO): NO